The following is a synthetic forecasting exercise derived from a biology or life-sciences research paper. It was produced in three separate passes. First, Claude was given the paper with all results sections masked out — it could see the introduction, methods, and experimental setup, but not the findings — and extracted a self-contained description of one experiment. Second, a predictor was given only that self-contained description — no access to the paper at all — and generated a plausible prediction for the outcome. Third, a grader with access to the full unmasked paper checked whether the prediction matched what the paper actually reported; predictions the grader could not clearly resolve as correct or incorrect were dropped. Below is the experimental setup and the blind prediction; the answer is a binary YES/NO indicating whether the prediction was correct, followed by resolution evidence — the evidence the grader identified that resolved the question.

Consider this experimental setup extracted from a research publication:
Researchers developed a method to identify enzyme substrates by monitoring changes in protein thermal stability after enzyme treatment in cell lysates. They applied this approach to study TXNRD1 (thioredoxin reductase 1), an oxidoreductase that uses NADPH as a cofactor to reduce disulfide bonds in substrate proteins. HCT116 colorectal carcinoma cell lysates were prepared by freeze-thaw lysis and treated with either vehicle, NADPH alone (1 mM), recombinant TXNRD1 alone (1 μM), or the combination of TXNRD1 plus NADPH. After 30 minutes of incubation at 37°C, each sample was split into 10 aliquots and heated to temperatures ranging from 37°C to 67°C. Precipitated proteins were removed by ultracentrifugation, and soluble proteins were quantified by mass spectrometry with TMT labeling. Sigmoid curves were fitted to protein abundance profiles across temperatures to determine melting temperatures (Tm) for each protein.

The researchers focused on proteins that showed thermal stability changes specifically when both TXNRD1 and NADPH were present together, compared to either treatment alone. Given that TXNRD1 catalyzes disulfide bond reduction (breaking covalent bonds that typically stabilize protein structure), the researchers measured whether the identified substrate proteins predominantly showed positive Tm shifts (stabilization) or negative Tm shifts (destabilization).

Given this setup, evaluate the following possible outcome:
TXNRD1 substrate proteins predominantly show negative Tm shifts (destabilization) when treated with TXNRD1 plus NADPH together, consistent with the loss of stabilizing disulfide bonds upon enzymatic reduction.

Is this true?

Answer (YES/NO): YES